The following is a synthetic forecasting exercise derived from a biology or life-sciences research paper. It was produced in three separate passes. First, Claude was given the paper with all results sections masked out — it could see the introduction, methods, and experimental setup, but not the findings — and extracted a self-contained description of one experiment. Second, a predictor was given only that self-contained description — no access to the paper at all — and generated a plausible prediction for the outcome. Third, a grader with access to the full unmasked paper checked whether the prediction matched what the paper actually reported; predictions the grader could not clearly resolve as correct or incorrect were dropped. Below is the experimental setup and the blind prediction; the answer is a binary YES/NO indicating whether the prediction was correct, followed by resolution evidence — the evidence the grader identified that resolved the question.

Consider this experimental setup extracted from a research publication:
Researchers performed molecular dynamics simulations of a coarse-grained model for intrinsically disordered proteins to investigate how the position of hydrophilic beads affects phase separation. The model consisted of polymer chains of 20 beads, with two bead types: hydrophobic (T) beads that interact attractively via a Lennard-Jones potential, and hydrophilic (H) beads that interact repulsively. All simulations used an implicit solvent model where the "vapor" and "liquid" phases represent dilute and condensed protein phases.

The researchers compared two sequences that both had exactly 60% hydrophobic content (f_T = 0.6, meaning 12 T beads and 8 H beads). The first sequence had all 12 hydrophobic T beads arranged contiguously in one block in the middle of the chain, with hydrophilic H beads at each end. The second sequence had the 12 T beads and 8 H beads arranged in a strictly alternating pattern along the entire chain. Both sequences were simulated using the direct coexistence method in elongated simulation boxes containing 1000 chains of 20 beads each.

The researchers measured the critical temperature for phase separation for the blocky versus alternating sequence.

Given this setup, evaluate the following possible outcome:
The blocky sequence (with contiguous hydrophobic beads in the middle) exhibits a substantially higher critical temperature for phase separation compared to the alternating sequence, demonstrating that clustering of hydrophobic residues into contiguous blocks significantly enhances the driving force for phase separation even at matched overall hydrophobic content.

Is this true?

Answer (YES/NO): NO